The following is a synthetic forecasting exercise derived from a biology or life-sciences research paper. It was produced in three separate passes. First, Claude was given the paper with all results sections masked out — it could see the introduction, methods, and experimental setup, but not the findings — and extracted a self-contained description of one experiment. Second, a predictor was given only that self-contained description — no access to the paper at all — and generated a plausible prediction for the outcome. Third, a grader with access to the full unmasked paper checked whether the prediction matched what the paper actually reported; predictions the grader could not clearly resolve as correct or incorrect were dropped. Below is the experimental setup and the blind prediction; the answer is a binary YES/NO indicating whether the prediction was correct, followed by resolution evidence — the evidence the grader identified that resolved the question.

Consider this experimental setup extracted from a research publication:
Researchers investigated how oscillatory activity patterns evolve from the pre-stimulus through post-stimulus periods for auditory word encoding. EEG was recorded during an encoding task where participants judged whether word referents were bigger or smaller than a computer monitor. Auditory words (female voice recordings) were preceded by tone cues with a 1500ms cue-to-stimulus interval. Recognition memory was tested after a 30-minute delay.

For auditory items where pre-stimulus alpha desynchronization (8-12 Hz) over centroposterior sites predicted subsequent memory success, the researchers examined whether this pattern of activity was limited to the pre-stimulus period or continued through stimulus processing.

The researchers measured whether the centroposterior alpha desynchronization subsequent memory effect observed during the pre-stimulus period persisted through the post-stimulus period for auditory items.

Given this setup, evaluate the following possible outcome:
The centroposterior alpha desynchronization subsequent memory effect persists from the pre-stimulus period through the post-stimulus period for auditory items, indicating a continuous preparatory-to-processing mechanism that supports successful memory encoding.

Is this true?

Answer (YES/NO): YES